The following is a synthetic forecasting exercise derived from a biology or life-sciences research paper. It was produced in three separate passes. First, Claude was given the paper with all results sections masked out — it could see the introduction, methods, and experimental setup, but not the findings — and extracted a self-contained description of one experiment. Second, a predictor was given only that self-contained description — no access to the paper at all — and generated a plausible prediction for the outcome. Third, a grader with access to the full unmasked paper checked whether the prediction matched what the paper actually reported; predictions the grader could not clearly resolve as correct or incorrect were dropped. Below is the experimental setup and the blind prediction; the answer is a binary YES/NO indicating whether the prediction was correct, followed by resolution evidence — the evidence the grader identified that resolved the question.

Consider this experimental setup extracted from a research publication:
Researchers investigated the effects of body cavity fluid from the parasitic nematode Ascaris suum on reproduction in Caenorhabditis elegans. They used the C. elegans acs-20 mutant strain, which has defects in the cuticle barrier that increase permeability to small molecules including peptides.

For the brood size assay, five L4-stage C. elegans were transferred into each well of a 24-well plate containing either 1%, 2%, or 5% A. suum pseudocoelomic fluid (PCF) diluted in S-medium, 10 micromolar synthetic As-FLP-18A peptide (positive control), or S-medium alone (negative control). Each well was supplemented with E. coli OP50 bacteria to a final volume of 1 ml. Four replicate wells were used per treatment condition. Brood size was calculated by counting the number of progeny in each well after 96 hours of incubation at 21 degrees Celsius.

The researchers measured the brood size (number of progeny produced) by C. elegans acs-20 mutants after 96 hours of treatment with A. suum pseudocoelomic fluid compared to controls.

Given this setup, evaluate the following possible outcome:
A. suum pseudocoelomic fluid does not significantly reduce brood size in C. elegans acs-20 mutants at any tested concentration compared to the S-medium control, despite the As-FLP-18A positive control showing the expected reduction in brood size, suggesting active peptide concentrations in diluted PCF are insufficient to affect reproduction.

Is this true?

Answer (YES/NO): NO